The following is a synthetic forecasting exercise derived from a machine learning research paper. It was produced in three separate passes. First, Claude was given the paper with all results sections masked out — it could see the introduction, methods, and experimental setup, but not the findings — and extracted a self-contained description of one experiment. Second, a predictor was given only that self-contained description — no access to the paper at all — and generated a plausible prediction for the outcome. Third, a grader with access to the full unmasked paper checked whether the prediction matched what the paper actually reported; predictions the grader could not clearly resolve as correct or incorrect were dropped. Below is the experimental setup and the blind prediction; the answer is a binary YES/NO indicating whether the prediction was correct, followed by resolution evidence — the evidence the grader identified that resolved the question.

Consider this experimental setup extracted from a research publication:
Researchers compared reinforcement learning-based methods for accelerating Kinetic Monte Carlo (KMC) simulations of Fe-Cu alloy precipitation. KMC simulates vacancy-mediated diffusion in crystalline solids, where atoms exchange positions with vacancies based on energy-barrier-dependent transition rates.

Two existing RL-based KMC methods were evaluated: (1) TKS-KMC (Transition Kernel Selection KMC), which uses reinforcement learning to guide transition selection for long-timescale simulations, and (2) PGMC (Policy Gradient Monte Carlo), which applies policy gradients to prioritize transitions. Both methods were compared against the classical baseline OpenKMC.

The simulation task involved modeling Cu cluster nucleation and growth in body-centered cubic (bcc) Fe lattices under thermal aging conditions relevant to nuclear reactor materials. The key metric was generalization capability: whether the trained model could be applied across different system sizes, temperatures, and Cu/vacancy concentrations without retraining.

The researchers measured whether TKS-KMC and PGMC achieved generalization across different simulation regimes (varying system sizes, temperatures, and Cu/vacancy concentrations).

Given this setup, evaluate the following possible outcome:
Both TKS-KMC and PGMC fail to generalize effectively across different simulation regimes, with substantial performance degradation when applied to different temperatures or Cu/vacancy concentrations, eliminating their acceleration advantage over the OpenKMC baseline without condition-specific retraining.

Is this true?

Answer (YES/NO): NO